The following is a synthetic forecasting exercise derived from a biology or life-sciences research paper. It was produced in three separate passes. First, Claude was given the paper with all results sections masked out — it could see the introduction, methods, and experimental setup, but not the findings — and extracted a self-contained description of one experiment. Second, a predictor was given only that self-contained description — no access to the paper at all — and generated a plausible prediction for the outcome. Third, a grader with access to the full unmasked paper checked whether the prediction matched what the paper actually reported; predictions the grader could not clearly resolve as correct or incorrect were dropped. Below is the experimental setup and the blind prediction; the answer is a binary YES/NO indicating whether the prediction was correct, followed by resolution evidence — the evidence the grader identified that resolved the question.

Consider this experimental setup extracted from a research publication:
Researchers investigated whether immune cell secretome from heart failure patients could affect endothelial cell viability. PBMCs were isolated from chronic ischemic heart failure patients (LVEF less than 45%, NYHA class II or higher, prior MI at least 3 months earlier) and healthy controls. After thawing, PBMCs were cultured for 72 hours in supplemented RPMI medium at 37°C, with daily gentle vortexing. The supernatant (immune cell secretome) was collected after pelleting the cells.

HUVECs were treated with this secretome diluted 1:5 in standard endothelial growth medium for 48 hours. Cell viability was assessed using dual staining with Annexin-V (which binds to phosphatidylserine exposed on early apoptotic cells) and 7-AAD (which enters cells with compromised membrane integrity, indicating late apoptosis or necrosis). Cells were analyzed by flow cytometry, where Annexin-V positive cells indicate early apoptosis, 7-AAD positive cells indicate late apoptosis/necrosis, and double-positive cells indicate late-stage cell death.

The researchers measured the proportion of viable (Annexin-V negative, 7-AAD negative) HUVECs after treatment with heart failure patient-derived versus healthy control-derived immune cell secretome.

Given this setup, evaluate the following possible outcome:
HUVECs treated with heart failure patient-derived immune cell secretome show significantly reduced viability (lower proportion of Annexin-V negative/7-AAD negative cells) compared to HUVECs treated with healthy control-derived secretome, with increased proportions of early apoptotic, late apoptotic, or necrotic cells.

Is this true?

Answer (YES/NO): YES